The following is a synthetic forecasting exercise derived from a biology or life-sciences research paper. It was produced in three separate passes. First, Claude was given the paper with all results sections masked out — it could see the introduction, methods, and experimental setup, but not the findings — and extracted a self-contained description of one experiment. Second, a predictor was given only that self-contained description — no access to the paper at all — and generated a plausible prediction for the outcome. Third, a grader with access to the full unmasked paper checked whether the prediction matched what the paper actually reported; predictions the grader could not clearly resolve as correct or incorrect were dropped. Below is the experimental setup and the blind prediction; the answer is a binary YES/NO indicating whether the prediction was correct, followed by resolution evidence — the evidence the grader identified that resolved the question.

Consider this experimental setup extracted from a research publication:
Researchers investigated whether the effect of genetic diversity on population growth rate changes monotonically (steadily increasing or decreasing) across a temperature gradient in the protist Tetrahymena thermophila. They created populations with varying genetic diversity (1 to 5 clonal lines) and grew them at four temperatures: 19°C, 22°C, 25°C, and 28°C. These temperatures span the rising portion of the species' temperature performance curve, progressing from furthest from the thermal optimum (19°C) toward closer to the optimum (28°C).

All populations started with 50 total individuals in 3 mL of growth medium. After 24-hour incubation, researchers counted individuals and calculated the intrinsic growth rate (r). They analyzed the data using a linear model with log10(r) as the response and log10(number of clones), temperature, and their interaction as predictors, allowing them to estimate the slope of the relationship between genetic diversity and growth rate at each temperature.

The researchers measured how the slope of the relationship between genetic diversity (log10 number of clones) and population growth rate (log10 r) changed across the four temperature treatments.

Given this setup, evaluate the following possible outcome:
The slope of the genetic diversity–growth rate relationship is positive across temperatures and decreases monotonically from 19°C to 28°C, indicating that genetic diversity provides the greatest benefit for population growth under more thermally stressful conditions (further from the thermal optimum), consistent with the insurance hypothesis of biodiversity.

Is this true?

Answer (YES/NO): YES